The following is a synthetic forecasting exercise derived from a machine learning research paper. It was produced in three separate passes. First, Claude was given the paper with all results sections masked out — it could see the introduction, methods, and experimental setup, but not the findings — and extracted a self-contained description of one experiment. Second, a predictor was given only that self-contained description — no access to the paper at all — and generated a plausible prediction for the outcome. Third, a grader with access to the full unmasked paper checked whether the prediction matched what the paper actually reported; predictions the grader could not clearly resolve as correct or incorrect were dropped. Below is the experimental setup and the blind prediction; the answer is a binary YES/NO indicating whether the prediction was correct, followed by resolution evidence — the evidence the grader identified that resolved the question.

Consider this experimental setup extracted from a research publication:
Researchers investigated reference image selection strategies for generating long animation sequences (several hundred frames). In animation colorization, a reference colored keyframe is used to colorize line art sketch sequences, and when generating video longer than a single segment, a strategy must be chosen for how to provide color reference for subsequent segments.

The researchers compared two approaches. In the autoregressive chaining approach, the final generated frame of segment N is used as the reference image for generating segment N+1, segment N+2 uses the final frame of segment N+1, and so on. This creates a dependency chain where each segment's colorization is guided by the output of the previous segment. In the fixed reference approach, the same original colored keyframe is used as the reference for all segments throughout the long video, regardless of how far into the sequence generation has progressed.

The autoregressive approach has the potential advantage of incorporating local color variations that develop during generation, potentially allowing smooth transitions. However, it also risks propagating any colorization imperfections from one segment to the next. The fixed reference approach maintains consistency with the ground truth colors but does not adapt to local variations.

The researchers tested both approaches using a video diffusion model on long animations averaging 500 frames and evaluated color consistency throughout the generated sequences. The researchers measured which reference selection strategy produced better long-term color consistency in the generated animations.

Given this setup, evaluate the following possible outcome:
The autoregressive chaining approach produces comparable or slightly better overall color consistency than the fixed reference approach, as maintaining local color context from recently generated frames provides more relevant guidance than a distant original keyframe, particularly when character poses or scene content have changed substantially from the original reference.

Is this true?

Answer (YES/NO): NO